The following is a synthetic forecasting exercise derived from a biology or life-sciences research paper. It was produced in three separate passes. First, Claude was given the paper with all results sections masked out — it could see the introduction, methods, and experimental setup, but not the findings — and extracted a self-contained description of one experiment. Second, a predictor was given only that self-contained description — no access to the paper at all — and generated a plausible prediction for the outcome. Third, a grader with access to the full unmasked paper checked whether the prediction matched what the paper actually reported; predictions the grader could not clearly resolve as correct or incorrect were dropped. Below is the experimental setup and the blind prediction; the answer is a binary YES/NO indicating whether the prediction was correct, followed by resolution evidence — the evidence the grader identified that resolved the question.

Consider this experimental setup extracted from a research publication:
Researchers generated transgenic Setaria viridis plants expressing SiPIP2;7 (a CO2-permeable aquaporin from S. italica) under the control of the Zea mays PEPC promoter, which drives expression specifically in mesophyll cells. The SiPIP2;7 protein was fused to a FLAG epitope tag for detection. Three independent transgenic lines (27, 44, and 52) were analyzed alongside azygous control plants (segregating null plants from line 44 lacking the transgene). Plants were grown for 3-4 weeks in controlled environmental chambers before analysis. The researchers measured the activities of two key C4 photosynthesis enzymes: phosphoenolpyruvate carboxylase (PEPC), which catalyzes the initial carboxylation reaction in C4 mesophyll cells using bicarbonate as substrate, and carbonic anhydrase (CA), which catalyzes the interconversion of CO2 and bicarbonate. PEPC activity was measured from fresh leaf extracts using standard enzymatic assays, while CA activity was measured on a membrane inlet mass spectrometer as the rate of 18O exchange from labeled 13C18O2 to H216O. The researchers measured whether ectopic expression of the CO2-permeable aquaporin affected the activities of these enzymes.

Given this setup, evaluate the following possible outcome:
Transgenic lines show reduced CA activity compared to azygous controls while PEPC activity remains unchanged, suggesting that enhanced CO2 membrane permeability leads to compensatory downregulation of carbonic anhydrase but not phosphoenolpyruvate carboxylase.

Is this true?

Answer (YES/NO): NO